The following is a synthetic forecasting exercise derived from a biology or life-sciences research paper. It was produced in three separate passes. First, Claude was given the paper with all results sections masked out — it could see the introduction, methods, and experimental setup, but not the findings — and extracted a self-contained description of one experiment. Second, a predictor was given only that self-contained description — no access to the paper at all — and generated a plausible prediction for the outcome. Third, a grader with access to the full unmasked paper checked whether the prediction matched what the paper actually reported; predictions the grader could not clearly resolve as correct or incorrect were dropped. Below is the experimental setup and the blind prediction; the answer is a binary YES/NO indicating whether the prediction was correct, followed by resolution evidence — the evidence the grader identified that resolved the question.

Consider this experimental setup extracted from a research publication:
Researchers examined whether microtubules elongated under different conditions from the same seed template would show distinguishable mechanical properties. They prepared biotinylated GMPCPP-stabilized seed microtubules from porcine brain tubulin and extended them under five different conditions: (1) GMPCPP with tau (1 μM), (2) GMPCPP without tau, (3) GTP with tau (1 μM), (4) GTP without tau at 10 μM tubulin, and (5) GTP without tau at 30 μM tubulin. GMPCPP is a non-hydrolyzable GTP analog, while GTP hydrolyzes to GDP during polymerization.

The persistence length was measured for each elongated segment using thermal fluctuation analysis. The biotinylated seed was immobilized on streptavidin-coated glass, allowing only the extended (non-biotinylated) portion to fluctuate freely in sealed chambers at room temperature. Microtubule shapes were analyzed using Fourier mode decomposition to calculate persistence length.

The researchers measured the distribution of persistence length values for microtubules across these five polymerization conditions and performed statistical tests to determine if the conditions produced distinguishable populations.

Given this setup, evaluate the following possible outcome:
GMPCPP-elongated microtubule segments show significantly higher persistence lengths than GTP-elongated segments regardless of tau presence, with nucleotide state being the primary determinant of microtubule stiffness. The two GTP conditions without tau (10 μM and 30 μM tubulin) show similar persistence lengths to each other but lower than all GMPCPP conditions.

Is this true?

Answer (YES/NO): NO